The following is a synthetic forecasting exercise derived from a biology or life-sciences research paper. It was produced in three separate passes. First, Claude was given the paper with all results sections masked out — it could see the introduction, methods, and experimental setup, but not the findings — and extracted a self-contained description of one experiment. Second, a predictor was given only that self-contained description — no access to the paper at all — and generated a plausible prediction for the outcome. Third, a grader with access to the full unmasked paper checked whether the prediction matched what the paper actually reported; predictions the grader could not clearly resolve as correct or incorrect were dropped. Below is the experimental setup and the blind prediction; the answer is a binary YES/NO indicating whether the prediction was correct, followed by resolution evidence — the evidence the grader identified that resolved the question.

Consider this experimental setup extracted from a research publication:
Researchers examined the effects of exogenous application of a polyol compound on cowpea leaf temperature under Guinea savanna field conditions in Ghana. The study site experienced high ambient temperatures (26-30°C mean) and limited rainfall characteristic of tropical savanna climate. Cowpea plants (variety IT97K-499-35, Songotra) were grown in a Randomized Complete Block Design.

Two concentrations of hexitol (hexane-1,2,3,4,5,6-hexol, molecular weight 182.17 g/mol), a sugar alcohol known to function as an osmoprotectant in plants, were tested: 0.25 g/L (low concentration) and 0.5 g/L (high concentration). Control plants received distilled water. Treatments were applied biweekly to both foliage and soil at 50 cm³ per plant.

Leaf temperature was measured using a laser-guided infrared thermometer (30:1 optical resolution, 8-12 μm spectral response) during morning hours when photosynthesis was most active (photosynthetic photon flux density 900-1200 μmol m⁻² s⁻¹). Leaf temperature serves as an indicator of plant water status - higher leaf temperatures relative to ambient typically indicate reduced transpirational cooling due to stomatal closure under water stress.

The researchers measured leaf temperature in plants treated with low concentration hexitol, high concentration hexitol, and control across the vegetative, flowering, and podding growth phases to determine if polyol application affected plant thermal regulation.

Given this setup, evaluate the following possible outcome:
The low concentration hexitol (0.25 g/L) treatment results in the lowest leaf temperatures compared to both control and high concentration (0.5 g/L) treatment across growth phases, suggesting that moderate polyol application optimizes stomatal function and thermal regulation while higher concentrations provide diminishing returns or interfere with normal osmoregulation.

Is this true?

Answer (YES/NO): NO